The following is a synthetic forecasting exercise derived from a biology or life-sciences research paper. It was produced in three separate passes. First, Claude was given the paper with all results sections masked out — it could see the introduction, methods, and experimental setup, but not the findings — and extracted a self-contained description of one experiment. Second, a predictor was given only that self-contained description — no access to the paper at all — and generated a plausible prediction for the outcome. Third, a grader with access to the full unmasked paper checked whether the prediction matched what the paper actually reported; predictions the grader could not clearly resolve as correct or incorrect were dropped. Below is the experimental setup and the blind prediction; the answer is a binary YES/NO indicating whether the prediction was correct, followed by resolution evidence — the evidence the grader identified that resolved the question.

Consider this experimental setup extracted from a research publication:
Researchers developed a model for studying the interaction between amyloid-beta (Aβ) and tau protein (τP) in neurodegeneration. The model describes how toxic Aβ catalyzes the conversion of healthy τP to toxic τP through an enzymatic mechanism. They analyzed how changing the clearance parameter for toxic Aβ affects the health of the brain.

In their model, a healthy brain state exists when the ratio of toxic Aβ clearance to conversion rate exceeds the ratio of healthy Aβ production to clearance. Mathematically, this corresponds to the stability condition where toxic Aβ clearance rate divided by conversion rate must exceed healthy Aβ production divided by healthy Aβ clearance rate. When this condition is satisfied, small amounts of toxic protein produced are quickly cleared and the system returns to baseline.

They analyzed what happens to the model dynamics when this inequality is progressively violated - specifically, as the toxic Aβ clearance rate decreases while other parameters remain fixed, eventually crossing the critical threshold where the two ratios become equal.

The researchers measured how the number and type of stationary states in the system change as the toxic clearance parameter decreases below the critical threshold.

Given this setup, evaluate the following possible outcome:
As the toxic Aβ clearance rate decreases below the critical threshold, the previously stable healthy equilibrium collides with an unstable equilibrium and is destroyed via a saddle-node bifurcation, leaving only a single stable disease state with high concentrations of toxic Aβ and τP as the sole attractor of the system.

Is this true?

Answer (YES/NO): NO